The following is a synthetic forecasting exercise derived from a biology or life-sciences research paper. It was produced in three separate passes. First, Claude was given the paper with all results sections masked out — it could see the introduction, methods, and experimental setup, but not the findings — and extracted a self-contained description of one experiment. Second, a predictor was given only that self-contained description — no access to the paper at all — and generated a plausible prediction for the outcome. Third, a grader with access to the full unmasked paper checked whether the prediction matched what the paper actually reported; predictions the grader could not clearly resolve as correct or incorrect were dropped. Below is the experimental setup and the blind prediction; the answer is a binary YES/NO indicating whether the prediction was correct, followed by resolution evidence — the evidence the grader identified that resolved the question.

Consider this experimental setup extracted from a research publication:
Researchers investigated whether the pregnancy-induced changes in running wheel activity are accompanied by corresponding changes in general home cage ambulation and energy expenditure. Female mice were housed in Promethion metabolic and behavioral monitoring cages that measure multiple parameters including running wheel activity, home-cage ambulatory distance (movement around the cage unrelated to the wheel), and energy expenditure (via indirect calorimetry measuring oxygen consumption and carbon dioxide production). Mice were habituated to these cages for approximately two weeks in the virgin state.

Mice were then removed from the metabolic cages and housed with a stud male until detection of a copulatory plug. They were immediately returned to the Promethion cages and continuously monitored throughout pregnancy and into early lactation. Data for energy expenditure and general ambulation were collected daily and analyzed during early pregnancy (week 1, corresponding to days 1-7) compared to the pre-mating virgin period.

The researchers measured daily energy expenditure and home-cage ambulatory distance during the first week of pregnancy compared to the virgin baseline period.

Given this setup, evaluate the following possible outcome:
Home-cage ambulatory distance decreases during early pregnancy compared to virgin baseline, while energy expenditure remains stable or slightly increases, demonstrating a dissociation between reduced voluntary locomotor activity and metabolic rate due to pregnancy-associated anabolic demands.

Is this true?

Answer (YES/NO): NO